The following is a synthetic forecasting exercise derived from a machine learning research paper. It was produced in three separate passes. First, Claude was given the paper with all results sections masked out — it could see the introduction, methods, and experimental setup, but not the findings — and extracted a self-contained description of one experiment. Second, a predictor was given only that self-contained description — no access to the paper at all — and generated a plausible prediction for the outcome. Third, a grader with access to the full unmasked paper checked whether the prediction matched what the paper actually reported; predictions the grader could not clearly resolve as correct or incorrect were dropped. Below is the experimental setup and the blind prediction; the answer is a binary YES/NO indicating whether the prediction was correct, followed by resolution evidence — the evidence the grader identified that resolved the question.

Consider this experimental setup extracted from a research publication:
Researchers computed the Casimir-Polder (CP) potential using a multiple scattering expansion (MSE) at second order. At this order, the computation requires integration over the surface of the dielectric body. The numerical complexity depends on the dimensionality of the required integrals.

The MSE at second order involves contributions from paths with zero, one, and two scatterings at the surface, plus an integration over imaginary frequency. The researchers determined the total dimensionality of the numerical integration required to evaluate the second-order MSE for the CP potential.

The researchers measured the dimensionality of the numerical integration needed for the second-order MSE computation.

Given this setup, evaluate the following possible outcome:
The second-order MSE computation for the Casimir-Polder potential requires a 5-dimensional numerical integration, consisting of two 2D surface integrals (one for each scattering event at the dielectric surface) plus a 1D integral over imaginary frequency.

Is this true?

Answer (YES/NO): NO